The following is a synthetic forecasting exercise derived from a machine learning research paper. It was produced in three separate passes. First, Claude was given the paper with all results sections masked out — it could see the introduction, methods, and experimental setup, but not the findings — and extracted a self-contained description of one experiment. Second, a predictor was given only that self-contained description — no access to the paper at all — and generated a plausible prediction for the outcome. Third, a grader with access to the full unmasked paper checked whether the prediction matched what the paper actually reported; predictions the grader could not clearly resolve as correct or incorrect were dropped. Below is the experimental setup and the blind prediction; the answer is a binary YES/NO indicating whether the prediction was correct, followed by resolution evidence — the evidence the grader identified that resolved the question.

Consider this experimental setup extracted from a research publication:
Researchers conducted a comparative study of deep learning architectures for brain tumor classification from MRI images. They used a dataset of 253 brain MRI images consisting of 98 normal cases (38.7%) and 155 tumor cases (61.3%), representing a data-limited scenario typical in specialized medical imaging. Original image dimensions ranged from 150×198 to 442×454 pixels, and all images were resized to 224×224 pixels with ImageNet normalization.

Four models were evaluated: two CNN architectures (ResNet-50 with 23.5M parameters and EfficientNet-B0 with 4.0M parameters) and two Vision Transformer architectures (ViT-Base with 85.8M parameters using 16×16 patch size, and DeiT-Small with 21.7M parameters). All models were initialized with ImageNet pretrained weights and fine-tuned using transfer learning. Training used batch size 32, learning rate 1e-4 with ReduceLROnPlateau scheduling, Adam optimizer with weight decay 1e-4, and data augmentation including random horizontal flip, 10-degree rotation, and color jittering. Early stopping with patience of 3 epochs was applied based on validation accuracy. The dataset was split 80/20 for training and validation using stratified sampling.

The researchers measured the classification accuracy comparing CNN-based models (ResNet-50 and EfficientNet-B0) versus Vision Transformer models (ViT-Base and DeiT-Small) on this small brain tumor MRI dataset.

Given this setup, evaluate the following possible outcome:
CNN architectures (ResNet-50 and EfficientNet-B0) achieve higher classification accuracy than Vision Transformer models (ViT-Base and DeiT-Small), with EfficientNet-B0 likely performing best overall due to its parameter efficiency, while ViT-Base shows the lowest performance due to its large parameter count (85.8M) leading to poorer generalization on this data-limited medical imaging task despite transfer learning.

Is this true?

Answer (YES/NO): NO